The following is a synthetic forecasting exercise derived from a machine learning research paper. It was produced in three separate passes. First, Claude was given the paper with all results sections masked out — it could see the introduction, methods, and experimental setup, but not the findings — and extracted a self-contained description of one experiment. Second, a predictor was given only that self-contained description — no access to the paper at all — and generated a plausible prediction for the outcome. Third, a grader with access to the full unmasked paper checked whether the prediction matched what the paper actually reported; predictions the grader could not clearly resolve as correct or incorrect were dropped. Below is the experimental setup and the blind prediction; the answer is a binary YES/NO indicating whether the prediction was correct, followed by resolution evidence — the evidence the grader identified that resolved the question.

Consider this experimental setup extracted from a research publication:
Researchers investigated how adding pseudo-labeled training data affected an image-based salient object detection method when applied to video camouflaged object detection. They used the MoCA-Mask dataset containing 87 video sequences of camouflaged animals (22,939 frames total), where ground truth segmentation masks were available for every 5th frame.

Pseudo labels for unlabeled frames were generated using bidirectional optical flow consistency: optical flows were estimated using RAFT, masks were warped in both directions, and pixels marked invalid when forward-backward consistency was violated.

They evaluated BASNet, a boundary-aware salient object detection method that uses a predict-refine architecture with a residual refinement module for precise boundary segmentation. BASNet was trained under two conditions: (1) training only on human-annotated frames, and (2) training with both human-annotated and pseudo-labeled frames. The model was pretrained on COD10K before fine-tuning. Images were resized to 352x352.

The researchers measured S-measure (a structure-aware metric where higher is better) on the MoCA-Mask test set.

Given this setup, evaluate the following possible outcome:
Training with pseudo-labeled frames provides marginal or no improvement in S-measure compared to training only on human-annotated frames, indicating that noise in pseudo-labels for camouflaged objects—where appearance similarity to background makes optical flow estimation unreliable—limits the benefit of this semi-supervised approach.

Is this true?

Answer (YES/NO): NO